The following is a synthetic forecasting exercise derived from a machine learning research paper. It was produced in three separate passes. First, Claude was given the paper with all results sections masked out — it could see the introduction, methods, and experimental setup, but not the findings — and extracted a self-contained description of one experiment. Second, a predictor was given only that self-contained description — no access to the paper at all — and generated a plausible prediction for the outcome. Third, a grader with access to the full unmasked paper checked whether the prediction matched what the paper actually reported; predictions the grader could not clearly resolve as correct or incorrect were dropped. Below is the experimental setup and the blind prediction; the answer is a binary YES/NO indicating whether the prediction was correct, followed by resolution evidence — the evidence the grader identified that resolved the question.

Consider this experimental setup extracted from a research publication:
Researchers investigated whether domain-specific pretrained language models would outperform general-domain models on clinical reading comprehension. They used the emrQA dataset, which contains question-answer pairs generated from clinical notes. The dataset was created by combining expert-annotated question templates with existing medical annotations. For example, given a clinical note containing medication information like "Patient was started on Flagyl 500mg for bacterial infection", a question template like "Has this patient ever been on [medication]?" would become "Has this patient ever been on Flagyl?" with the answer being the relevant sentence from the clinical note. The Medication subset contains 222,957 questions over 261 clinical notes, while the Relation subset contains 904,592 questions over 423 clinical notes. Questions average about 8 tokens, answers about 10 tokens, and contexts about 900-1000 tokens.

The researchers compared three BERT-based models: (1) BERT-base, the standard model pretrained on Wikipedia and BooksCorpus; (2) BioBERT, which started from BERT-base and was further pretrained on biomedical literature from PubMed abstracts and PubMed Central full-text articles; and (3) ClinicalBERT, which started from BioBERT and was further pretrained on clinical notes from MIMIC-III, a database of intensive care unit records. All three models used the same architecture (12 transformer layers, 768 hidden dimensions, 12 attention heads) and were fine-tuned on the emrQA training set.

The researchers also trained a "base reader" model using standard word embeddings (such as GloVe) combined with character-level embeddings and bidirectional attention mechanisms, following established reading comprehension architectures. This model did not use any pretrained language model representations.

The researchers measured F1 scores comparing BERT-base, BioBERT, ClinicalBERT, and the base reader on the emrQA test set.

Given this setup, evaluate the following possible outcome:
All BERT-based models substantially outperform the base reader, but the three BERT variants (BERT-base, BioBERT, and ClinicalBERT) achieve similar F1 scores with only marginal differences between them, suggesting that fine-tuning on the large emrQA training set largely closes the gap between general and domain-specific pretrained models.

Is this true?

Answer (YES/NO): NO